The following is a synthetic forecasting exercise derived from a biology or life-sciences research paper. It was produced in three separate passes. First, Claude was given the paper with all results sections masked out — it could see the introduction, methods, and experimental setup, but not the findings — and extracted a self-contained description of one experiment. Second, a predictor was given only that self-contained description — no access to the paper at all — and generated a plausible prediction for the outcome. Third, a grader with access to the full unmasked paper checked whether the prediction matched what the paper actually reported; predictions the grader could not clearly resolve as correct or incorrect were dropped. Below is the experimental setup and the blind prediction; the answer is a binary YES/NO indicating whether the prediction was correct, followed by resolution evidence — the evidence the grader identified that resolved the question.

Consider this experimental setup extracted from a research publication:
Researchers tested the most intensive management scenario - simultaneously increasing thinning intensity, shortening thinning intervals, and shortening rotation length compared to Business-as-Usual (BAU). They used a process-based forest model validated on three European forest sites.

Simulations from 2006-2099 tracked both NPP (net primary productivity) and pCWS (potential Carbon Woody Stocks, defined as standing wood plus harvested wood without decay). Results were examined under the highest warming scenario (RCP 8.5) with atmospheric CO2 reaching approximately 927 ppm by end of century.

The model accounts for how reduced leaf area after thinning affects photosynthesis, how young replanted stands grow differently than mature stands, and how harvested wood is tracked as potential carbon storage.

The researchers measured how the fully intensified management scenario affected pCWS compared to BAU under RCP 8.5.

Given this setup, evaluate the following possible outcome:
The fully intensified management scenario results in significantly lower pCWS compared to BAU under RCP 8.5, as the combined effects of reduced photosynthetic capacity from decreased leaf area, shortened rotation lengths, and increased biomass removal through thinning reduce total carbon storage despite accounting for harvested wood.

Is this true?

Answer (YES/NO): YES